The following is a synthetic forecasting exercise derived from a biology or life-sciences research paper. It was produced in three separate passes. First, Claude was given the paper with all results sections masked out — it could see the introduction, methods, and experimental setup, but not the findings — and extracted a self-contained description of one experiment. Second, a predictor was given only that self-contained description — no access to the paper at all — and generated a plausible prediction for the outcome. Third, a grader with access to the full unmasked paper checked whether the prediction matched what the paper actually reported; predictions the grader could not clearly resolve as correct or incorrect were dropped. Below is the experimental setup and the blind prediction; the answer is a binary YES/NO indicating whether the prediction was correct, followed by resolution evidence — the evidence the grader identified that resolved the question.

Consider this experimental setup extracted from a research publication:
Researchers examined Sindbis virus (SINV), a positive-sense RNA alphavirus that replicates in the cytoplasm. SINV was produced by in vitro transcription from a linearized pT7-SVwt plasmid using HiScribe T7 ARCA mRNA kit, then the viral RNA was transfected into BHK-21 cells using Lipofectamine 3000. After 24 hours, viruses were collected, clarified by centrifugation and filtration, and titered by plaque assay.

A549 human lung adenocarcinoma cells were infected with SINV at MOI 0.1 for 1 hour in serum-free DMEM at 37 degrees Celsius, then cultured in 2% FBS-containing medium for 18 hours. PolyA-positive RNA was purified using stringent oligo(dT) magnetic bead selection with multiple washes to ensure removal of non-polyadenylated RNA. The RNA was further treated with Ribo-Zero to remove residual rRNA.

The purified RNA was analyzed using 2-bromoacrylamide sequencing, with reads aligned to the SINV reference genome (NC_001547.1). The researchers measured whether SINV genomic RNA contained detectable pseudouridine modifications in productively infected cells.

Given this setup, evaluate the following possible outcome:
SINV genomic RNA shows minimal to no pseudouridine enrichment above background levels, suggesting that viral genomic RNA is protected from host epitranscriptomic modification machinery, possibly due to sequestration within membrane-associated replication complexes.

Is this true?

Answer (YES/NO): YES